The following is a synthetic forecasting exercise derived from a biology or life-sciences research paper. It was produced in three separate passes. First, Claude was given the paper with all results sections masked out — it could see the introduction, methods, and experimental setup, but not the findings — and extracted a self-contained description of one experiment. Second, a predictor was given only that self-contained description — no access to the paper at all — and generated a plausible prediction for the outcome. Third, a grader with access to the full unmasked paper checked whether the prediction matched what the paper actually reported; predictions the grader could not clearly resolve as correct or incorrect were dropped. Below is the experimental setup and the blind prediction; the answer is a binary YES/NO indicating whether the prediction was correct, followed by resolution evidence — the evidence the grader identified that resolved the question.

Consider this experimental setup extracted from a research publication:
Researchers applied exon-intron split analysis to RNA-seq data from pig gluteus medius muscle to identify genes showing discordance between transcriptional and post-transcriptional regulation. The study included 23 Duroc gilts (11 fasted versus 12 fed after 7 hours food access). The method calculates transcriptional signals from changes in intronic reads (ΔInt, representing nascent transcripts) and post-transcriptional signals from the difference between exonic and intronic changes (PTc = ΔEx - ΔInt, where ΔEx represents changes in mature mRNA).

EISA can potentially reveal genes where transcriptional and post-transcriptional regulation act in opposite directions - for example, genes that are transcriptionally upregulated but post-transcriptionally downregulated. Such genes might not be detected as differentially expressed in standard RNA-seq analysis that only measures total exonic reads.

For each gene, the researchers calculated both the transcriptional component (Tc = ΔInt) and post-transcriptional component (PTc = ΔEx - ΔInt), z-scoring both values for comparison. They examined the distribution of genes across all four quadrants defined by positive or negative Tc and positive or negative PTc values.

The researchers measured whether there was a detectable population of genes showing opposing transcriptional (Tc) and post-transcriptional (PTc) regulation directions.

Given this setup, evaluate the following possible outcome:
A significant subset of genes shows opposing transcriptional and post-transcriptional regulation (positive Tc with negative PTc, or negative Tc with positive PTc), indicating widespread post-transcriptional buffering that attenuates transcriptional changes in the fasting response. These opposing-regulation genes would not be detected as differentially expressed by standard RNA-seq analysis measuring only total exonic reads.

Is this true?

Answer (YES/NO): NO